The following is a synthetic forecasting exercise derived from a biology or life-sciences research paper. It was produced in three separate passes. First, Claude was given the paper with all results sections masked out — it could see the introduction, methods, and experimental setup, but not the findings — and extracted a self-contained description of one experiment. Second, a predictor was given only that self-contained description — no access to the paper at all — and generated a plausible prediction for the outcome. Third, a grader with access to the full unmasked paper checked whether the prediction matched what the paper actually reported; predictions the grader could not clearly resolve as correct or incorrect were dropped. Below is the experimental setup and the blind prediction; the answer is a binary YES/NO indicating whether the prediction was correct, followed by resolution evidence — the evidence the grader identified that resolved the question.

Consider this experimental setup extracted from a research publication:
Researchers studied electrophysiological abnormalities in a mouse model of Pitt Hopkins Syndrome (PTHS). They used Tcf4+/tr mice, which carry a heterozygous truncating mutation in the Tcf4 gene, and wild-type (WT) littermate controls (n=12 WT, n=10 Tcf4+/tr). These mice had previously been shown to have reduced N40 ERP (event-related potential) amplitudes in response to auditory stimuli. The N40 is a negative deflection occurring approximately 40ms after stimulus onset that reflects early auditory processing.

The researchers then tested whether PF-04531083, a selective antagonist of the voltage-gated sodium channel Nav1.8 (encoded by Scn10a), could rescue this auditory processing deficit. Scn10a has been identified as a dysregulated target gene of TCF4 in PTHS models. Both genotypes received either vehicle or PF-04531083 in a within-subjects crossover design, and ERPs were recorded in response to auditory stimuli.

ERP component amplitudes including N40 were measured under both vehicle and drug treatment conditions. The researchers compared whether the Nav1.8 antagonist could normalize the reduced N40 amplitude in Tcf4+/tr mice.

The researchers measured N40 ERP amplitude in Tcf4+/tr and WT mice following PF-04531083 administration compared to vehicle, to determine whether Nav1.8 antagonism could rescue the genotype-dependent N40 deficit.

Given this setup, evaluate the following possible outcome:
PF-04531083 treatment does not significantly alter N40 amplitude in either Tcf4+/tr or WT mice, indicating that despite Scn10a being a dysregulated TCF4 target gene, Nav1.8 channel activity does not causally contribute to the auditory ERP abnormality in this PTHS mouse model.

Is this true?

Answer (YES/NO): YES